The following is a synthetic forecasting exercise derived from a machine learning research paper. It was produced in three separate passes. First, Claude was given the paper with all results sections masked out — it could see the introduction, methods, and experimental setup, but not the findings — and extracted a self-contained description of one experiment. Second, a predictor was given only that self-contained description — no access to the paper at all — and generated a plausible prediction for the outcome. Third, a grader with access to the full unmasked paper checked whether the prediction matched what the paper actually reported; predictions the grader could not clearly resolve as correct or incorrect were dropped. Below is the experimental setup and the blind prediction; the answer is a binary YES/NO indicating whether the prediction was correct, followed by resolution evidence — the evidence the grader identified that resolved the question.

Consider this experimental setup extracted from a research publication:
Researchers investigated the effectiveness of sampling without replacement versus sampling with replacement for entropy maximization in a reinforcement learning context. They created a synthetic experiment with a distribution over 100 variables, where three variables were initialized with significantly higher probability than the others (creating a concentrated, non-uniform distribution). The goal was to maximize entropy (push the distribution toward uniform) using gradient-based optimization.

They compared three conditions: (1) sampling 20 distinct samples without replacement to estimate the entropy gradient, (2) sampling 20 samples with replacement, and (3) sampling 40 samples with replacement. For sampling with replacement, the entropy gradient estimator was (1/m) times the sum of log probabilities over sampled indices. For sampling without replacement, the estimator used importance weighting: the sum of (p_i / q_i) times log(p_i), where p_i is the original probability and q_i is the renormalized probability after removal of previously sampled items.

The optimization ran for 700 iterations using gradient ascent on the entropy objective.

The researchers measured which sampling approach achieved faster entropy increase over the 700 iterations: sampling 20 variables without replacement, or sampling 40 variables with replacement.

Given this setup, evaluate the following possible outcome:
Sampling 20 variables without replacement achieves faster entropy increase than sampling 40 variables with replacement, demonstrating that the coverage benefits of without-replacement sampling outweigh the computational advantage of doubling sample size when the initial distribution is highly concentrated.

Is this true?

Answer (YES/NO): YES